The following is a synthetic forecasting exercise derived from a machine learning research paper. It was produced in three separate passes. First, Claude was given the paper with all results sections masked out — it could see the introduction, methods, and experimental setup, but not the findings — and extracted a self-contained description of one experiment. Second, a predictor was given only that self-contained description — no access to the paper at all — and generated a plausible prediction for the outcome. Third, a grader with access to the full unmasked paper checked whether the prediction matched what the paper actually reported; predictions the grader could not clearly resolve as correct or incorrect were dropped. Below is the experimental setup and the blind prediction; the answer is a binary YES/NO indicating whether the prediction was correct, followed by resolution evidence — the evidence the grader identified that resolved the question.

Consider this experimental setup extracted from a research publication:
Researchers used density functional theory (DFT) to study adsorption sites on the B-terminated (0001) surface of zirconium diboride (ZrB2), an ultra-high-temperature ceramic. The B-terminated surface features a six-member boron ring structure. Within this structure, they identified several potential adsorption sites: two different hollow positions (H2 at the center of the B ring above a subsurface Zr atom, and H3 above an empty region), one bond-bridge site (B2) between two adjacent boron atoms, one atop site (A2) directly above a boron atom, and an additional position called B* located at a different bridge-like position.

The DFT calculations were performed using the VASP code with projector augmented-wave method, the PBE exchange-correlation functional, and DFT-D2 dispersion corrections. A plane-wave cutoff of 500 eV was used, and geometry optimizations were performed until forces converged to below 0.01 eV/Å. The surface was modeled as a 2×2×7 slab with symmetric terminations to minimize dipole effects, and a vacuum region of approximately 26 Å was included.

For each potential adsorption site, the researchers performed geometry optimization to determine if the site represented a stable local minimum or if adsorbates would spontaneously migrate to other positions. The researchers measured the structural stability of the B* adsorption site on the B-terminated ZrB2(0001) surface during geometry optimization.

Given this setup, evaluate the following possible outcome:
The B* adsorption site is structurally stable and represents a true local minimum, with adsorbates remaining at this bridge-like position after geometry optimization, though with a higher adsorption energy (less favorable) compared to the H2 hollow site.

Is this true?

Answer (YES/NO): NO